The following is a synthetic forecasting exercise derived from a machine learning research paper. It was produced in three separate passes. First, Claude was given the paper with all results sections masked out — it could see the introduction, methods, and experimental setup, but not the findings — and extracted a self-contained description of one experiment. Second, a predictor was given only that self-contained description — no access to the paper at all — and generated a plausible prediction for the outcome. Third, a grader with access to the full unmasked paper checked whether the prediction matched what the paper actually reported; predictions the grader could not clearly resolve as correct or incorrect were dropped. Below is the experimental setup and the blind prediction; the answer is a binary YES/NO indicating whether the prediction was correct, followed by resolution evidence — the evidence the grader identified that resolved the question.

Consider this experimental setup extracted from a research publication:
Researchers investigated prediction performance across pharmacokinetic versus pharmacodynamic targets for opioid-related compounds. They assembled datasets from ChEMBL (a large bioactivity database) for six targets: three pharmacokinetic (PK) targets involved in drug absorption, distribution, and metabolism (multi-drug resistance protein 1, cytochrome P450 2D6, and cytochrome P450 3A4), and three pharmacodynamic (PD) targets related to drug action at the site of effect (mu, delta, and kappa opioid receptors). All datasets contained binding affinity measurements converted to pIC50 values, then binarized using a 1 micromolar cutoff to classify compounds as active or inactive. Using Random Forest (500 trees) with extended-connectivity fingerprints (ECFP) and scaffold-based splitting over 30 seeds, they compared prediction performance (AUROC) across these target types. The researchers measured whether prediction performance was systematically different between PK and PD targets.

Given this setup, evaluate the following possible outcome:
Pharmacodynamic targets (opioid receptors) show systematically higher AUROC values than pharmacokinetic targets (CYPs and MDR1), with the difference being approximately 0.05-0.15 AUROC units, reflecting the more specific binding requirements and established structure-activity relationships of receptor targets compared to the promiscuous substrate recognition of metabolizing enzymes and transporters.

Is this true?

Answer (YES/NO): NO